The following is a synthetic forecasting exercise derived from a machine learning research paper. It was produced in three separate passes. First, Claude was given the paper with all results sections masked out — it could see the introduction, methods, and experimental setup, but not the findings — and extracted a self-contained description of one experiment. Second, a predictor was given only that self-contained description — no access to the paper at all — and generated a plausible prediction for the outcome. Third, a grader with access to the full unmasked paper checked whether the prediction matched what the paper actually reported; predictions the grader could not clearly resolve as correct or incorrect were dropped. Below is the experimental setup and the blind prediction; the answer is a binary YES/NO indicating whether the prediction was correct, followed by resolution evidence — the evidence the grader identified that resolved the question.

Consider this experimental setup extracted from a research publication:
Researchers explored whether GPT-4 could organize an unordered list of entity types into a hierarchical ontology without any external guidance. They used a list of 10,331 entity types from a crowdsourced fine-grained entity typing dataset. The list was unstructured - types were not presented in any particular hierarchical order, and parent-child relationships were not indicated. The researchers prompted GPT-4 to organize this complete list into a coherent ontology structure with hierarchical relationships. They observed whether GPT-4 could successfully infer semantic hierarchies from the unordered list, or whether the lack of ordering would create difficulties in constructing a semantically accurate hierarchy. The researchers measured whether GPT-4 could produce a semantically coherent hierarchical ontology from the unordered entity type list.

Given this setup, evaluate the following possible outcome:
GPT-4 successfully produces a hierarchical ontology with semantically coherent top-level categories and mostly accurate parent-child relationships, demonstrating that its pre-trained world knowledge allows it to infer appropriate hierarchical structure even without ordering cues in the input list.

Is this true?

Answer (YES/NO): NO